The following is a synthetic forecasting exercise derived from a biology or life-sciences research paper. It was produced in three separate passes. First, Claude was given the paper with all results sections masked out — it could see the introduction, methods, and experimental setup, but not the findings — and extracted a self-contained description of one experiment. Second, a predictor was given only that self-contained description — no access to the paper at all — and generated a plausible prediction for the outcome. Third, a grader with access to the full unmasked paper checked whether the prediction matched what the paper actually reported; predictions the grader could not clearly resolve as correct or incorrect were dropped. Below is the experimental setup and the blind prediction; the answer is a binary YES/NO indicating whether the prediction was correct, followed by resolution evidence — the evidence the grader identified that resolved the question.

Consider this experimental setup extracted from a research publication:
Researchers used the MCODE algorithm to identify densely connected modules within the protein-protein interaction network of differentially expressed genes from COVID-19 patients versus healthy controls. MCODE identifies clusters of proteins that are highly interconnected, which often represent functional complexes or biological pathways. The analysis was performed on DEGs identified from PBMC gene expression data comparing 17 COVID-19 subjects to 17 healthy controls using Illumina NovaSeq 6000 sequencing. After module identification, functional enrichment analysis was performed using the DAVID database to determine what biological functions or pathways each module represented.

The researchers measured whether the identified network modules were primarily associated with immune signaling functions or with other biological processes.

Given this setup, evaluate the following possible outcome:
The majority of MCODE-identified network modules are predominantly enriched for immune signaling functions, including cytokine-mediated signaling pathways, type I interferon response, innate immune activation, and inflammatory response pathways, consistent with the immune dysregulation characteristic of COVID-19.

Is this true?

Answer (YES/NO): NO